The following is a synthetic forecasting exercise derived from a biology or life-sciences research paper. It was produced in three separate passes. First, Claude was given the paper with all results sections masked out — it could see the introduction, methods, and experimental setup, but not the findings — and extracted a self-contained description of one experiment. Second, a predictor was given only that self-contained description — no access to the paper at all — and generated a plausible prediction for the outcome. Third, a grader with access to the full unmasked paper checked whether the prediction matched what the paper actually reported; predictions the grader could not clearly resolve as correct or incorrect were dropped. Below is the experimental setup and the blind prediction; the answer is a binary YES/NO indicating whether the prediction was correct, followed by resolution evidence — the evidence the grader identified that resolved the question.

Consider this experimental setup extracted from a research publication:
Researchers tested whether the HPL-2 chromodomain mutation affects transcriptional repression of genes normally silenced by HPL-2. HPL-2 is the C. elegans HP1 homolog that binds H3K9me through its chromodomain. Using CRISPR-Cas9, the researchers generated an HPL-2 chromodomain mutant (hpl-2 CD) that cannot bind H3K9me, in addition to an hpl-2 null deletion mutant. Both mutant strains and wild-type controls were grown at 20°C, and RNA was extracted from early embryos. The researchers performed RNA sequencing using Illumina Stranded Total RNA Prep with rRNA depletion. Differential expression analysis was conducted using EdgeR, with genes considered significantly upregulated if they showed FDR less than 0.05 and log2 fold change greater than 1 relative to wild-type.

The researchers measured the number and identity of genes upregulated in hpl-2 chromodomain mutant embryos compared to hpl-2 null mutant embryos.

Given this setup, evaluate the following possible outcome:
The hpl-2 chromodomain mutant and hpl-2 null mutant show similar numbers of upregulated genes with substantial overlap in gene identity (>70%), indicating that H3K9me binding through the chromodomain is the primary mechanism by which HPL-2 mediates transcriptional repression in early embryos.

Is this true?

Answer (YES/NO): NO